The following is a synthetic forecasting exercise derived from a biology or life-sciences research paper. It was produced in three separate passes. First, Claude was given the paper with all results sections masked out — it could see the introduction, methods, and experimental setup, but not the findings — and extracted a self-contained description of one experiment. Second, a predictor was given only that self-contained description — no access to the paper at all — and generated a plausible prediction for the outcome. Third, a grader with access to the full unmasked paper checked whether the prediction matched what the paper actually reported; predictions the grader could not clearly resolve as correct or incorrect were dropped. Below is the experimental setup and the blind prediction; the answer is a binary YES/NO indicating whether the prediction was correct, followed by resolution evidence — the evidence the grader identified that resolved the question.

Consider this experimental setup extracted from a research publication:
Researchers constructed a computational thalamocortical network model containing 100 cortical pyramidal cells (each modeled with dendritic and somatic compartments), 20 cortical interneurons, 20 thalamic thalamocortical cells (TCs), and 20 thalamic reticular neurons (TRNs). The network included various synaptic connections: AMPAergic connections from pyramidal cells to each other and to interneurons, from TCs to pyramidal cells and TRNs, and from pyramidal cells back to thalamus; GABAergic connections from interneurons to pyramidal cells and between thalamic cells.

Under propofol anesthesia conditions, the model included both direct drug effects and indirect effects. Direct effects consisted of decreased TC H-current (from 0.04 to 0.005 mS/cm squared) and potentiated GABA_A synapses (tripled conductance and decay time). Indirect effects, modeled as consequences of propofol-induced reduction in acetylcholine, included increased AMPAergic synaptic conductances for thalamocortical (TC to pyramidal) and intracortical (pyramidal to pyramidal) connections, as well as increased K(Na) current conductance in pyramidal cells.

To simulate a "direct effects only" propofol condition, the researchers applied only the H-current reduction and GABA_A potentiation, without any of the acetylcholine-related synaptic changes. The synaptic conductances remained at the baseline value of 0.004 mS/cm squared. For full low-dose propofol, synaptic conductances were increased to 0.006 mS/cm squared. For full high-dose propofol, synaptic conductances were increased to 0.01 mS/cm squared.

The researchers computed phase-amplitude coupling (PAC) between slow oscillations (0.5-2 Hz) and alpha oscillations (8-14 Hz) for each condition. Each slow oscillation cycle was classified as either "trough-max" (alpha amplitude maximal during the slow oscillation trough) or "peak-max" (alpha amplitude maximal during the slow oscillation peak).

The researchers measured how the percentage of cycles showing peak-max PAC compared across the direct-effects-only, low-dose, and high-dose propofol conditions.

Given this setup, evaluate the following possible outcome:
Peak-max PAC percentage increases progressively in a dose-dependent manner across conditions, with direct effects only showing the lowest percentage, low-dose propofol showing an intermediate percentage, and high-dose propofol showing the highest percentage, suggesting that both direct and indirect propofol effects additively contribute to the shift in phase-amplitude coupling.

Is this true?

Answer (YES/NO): NO